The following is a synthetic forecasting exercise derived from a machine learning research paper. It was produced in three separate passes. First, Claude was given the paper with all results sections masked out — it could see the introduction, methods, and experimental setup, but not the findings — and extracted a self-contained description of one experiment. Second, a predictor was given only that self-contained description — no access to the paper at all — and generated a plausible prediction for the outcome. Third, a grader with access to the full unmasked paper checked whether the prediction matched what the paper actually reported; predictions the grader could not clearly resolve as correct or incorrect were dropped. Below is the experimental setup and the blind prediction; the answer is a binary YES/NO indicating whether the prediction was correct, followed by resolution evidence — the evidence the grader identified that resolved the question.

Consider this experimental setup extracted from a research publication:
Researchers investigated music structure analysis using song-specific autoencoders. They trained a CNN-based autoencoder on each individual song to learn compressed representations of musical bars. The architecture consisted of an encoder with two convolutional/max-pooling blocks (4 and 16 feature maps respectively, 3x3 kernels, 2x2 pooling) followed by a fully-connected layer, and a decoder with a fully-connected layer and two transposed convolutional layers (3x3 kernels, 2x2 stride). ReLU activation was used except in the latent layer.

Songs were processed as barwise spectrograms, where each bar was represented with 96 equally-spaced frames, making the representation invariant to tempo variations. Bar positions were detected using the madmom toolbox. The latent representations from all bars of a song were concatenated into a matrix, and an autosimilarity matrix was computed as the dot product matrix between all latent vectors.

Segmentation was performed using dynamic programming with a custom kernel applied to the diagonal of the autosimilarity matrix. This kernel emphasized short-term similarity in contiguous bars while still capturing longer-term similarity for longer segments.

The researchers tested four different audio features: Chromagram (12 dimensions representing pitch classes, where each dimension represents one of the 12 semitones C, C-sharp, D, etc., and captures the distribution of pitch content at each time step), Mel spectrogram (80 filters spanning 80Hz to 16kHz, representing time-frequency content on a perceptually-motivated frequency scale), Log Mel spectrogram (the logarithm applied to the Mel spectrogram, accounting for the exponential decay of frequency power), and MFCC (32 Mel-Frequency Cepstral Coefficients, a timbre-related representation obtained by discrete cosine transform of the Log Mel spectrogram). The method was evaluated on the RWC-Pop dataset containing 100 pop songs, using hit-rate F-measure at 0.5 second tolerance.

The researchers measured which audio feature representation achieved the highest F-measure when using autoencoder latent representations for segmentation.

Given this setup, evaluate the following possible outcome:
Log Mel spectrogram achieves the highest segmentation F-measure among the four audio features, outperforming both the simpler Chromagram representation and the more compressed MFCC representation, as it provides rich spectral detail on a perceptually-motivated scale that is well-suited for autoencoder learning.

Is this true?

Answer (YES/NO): YES